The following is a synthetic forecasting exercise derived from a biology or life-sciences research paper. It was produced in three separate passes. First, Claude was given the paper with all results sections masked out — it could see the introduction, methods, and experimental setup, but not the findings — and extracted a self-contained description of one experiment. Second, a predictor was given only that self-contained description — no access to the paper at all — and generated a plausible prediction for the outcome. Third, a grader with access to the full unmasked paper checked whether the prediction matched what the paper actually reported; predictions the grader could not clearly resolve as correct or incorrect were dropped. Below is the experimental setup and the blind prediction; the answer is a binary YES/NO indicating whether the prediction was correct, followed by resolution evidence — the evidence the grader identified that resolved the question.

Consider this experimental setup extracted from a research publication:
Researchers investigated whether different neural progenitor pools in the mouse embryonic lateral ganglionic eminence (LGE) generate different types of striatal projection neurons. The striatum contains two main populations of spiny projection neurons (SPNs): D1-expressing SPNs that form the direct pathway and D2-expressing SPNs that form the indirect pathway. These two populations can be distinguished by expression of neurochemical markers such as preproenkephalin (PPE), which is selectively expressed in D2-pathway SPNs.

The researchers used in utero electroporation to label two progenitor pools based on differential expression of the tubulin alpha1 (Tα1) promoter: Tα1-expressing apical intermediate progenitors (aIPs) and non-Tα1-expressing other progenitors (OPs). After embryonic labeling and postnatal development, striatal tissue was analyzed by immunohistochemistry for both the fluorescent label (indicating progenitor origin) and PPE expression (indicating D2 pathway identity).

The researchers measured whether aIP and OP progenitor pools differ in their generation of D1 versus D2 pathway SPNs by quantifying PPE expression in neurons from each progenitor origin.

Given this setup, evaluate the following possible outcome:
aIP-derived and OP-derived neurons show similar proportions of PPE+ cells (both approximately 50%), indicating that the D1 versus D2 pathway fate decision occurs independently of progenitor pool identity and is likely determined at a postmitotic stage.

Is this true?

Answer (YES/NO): NO